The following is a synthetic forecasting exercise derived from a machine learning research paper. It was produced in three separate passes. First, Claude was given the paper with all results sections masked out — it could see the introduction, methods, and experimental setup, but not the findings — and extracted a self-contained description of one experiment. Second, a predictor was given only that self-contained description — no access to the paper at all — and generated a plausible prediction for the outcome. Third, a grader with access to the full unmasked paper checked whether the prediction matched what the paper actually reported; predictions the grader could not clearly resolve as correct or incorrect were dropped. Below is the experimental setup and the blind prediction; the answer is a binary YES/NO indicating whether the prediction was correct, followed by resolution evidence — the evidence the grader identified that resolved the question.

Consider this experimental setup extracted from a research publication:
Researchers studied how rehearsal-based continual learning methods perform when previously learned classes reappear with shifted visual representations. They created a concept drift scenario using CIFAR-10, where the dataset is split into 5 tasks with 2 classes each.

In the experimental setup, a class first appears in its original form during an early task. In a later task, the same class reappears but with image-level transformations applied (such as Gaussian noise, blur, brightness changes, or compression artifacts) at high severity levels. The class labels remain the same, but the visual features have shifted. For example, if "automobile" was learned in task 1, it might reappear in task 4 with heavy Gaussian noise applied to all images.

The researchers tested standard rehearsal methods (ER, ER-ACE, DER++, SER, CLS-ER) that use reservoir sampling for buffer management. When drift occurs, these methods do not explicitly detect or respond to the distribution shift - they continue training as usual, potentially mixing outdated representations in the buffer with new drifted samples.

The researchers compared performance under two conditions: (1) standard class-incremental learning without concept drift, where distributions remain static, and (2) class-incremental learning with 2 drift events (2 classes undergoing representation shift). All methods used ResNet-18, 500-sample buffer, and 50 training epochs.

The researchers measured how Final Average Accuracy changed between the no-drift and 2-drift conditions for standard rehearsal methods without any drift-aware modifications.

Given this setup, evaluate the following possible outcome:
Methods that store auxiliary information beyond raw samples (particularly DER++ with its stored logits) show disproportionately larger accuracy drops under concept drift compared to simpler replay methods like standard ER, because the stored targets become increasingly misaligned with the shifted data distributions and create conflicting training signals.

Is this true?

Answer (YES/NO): YES